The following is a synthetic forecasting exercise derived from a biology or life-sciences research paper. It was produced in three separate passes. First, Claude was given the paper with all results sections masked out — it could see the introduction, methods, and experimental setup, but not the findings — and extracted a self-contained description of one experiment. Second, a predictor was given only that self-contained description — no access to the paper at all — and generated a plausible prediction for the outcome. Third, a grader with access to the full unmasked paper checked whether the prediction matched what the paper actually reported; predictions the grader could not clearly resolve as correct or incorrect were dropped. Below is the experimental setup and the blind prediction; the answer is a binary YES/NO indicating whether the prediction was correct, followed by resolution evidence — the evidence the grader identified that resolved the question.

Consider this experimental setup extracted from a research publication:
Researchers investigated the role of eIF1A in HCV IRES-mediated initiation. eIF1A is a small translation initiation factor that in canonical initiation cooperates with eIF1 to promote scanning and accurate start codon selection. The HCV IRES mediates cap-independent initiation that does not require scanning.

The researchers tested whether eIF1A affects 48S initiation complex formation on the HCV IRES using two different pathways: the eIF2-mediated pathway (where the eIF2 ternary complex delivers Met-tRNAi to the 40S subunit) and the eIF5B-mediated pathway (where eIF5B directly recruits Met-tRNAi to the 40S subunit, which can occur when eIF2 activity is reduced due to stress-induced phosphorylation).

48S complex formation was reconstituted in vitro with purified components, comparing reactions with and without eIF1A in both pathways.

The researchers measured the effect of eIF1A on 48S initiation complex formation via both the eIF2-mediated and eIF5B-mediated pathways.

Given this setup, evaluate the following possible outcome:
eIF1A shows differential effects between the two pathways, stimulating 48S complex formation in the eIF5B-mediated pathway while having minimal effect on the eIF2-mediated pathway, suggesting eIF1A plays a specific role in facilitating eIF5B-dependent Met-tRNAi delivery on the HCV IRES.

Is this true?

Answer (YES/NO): NO